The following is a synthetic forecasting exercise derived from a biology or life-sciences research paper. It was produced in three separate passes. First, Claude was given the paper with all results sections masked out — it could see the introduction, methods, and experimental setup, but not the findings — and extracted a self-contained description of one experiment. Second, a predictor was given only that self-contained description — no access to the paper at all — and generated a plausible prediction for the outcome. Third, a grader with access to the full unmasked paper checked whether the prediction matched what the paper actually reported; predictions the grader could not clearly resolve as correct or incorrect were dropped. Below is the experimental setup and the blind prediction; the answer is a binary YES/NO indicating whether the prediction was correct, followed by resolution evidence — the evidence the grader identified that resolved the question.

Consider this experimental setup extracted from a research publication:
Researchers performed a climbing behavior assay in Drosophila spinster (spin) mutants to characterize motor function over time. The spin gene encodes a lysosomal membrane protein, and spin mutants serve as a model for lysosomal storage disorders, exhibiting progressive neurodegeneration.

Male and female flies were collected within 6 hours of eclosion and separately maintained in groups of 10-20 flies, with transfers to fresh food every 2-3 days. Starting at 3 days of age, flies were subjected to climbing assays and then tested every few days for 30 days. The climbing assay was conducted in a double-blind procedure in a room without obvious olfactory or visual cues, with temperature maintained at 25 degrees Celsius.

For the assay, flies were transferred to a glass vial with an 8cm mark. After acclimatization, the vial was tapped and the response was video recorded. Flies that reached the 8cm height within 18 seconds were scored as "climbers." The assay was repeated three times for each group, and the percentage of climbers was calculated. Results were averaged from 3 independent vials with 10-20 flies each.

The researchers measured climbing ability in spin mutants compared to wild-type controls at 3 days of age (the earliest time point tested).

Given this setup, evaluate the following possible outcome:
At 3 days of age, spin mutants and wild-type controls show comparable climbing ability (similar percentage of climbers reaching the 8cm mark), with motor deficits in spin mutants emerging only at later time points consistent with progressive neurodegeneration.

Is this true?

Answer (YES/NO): YES